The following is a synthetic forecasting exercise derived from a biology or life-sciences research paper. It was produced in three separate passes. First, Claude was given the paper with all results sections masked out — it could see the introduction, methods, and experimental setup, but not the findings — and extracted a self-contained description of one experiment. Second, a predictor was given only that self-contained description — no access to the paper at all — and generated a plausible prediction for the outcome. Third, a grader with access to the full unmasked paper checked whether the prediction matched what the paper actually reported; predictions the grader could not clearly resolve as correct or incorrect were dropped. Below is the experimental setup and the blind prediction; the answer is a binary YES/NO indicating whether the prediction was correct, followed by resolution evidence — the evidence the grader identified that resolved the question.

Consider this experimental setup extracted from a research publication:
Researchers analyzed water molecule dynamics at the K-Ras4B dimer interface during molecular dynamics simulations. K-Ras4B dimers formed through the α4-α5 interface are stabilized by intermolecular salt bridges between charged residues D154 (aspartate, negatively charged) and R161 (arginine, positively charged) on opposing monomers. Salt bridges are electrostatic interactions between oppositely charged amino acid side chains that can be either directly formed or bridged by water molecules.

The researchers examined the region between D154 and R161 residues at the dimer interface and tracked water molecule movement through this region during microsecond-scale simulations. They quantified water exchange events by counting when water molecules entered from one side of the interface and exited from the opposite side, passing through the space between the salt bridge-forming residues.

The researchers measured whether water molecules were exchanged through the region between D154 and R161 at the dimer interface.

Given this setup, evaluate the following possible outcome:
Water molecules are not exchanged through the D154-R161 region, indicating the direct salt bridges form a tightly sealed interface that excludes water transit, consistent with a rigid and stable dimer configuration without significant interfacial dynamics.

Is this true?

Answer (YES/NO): NO